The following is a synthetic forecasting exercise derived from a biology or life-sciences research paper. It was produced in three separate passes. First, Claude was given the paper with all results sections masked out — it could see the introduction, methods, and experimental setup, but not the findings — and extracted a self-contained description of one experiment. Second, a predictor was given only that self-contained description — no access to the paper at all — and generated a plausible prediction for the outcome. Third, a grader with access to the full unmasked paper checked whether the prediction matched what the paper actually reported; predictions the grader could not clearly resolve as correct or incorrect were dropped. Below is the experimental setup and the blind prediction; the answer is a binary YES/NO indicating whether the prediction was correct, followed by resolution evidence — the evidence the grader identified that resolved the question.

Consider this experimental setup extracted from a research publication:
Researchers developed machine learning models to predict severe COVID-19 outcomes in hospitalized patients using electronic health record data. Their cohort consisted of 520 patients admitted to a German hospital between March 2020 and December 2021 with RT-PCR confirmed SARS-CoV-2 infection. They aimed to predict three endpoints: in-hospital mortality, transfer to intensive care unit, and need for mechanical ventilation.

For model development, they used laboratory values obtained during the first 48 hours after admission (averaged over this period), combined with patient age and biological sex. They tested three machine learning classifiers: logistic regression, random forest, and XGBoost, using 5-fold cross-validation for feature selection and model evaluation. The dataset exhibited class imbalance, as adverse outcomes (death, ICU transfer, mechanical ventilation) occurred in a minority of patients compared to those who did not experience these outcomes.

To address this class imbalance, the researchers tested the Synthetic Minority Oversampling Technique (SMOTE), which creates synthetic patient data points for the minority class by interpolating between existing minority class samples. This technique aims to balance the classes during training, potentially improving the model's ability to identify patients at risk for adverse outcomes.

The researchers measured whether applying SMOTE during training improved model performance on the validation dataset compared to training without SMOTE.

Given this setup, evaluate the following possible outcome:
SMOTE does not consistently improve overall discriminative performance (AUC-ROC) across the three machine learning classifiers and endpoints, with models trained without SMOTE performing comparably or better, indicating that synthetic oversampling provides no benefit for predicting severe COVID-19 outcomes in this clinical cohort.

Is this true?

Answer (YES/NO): YES